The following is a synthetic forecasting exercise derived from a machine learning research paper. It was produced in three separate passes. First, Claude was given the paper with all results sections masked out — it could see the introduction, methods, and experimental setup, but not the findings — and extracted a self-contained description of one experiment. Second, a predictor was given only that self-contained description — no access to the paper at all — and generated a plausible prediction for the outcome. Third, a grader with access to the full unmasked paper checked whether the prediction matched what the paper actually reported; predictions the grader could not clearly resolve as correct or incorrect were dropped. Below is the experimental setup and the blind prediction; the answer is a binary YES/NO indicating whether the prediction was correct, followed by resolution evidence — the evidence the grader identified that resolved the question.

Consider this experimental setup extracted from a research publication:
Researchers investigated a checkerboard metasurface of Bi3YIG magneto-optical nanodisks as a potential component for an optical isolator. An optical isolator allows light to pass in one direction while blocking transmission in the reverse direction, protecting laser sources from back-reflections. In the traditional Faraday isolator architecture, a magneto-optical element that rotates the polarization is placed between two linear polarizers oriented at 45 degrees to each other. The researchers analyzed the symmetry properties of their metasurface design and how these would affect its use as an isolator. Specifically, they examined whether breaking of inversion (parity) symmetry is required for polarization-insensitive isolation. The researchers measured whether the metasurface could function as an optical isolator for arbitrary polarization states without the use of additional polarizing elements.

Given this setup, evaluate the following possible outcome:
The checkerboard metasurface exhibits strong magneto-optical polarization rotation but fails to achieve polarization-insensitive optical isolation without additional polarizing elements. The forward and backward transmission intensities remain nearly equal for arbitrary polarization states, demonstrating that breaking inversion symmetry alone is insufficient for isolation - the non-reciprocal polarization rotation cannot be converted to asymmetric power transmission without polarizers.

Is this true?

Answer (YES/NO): NO